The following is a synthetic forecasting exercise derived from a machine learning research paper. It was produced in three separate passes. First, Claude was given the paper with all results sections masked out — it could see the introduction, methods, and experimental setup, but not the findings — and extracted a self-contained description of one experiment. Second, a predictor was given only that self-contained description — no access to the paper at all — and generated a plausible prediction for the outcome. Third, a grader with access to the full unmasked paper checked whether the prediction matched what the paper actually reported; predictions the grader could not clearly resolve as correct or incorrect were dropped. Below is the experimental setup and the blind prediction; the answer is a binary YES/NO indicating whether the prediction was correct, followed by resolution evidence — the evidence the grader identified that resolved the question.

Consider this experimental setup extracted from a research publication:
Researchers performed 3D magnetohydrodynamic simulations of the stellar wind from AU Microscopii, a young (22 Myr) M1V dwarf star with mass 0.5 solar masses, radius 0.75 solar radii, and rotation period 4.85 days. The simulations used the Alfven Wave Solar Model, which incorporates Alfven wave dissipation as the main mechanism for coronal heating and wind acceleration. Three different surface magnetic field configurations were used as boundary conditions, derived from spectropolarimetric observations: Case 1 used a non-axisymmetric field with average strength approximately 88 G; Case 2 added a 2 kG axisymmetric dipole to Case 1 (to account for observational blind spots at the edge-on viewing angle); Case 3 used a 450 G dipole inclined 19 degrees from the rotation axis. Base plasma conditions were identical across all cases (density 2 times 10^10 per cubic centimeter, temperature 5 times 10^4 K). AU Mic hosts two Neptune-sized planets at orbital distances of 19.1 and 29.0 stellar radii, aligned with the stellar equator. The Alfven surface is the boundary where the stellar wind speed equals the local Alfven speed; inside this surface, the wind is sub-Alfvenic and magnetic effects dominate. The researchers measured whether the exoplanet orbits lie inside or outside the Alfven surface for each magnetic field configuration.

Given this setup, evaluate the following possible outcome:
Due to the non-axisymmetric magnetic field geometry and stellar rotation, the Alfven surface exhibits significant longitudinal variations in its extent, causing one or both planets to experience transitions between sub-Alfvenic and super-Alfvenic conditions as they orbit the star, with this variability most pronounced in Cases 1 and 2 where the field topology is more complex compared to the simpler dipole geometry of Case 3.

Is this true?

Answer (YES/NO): NO